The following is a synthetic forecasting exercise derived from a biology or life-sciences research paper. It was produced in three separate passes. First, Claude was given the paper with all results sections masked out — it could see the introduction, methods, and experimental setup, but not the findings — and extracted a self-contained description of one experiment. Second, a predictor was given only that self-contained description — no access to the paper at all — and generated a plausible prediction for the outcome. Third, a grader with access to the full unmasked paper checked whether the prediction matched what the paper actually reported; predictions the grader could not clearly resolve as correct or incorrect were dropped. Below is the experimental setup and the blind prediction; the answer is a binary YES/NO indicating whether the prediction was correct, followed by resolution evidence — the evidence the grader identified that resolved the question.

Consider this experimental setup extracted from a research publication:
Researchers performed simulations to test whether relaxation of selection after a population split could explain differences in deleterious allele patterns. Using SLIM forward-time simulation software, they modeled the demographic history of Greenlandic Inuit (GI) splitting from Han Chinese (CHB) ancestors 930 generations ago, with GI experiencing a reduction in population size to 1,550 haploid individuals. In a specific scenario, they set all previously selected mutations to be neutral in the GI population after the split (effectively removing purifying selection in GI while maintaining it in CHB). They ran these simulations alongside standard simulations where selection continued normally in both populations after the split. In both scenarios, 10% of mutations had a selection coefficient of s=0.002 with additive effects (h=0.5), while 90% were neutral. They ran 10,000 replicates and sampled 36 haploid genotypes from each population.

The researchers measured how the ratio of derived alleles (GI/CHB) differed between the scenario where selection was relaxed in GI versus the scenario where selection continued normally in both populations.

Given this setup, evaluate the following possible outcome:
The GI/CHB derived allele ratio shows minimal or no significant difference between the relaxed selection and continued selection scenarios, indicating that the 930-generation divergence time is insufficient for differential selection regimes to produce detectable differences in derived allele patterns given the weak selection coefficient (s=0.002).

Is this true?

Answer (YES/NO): YES